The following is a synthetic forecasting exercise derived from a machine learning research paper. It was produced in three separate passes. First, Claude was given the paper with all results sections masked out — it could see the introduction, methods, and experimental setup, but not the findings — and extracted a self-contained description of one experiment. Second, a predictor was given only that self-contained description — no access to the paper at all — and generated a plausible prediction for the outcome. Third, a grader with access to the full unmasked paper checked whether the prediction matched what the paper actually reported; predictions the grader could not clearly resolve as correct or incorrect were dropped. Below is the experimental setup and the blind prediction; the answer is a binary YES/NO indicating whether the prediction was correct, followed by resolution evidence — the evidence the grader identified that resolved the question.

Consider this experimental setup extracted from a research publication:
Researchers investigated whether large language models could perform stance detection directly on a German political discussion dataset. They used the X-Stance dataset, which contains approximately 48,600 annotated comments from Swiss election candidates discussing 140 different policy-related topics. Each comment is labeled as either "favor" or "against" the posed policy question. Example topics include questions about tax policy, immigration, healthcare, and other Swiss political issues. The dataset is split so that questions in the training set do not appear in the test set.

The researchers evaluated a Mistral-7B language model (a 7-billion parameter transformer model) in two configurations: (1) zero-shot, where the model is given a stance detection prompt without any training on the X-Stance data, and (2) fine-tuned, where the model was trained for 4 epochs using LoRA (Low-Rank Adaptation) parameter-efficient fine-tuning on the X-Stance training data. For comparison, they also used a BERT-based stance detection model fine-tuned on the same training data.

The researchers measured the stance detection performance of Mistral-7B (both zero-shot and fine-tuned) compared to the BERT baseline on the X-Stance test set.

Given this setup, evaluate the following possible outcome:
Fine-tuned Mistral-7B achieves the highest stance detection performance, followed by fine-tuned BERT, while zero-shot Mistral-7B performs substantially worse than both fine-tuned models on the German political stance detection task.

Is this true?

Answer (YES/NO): NO